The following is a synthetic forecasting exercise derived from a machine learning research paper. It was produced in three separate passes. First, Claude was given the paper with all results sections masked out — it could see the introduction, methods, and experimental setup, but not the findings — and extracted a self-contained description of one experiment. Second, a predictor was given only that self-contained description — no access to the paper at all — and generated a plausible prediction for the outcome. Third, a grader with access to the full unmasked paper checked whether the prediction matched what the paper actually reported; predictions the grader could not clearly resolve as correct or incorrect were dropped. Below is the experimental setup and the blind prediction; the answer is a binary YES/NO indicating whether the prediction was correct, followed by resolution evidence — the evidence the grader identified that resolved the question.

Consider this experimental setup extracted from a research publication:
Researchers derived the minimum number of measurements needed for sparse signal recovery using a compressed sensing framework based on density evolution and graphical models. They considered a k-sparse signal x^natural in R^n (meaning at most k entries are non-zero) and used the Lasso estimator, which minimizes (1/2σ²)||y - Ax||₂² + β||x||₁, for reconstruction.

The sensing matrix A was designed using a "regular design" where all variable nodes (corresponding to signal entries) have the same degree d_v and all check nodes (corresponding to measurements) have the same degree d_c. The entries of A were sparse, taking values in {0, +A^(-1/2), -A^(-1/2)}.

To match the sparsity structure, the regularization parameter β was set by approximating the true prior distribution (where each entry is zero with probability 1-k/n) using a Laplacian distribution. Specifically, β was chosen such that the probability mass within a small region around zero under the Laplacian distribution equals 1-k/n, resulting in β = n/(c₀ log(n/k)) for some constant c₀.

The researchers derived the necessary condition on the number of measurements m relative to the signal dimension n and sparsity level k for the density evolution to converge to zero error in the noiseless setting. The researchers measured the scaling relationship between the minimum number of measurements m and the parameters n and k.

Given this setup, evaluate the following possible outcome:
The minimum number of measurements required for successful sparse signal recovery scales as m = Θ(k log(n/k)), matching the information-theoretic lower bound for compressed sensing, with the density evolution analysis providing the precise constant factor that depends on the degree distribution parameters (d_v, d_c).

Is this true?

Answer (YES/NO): NO